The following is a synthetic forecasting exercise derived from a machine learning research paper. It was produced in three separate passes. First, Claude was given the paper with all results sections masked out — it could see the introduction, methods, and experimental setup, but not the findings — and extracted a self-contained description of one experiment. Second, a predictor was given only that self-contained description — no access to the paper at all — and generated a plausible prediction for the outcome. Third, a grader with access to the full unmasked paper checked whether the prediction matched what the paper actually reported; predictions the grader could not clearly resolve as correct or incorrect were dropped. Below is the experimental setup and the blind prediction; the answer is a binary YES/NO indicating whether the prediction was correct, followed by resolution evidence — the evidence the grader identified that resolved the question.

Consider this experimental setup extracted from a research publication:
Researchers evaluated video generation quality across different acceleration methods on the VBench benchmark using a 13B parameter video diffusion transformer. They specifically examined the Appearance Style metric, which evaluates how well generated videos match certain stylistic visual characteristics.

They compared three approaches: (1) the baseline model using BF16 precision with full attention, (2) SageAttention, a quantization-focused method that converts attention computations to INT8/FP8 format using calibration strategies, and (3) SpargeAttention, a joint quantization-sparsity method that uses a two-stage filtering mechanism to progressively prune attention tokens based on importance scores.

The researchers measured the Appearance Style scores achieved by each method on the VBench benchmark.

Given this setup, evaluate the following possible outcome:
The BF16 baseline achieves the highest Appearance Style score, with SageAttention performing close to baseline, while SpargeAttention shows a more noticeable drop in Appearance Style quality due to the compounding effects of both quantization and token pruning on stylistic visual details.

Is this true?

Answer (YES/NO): NO